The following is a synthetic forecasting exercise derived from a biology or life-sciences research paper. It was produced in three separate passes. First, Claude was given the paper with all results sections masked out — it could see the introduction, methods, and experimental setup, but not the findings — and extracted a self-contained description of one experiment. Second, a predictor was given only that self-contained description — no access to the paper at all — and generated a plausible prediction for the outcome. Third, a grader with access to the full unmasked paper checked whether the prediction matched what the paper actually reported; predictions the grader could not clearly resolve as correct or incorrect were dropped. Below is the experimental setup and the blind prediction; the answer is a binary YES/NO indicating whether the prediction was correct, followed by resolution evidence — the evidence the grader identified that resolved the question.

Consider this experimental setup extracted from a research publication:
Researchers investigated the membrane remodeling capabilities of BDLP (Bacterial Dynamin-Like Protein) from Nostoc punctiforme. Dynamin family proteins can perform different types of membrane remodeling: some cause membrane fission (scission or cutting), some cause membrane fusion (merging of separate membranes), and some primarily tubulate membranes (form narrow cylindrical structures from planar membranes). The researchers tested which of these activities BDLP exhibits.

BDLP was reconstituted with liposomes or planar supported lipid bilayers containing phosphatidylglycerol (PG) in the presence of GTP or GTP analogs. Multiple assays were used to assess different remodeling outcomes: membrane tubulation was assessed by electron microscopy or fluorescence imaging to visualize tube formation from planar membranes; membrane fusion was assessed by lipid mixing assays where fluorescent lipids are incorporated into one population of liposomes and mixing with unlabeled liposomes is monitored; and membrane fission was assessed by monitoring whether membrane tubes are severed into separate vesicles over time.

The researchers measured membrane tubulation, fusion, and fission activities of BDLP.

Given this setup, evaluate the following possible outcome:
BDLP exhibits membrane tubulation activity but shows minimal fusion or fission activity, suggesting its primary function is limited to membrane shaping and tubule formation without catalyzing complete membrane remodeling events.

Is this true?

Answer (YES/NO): YES